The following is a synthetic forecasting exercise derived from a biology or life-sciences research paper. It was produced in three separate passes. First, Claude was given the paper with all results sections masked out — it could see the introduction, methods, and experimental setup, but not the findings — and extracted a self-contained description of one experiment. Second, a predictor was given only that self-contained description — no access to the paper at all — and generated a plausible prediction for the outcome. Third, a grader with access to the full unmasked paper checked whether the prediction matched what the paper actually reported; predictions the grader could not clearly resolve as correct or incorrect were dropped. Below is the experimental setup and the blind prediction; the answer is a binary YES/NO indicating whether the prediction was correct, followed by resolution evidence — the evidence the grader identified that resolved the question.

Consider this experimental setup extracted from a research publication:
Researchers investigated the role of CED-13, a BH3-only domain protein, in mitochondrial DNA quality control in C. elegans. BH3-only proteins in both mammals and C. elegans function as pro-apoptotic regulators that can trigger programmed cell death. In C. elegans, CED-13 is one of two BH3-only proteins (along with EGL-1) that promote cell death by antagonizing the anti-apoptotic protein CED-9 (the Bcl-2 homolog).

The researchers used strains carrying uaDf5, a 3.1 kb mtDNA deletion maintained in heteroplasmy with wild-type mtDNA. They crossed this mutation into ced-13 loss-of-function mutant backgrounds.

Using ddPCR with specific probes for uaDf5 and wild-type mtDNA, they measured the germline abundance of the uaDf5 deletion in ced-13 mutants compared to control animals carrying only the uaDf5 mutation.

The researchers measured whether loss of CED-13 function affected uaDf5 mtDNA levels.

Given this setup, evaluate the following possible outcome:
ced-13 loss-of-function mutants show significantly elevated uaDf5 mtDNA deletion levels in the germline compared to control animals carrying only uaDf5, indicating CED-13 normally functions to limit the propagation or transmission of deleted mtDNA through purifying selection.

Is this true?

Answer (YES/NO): YES